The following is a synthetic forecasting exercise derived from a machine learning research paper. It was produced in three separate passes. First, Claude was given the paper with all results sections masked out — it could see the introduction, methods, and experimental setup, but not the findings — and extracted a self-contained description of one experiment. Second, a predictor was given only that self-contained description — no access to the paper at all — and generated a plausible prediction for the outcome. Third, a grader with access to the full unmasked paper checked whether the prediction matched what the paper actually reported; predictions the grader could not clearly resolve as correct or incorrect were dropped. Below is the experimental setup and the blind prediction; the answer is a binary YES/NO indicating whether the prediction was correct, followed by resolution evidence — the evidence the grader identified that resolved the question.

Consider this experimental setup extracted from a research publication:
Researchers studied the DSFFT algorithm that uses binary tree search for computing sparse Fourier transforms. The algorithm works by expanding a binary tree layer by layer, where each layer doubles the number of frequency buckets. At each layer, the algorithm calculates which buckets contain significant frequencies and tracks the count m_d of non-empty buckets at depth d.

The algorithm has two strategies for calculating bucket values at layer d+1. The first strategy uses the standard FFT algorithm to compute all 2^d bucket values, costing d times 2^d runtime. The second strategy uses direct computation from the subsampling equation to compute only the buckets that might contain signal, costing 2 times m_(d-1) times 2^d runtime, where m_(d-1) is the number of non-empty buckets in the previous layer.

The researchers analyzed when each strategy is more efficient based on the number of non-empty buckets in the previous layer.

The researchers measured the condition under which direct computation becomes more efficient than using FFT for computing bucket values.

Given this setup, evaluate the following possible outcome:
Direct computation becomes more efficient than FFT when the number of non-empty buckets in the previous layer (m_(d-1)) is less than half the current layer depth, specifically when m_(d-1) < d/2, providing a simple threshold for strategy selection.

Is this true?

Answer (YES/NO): NO